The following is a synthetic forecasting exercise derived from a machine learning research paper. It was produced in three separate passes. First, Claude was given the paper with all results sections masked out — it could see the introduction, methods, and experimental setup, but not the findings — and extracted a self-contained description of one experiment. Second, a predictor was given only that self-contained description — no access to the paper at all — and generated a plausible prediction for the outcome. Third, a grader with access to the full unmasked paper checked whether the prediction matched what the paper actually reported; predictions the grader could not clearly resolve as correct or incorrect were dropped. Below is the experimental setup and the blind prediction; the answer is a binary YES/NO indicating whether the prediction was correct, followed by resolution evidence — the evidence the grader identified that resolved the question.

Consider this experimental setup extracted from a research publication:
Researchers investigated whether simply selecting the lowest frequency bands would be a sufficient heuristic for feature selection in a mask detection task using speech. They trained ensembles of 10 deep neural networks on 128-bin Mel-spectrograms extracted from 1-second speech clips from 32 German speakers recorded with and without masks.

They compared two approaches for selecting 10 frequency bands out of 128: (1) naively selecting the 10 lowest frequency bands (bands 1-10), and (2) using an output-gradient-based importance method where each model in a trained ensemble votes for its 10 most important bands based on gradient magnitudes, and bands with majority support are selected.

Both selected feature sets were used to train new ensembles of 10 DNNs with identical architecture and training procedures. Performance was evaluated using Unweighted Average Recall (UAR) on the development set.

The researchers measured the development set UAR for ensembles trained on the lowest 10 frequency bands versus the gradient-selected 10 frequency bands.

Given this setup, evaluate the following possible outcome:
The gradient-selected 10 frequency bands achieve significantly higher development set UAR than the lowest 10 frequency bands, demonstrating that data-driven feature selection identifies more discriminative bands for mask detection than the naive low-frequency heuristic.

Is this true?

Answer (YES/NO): YES